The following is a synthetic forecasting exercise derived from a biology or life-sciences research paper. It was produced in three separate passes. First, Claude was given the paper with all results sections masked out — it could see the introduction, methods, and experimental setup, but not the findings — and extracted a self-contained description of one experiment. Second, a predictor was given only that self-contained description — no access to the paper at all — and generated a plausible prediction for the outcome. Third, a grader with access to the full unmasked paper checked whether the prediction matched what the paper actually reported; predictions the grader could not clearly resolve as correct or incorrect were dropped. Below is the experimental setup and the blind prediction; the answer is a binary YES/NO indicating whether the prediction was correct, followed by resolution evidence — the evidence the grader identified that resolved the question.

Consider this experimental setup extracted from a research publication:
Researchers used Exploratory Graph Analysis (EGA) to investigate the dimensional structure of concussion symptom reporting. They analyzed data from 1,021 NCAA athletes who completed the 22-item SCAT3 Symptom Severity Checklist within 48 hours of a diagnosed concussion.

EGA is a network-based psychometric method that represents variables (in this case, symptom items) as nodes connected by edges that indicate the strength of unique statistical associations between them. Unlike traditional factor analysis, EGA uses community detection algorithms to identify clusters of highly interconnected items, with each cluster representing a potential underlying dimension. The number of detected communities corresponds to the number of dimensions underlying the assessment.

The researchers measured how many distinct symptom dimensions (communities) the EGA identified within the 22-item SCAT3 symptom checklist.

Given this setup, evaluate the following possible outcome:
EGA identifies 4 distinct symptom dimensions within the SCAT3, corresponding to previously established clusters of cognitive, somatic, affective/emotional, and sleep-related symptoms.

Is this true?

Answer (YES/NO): NO